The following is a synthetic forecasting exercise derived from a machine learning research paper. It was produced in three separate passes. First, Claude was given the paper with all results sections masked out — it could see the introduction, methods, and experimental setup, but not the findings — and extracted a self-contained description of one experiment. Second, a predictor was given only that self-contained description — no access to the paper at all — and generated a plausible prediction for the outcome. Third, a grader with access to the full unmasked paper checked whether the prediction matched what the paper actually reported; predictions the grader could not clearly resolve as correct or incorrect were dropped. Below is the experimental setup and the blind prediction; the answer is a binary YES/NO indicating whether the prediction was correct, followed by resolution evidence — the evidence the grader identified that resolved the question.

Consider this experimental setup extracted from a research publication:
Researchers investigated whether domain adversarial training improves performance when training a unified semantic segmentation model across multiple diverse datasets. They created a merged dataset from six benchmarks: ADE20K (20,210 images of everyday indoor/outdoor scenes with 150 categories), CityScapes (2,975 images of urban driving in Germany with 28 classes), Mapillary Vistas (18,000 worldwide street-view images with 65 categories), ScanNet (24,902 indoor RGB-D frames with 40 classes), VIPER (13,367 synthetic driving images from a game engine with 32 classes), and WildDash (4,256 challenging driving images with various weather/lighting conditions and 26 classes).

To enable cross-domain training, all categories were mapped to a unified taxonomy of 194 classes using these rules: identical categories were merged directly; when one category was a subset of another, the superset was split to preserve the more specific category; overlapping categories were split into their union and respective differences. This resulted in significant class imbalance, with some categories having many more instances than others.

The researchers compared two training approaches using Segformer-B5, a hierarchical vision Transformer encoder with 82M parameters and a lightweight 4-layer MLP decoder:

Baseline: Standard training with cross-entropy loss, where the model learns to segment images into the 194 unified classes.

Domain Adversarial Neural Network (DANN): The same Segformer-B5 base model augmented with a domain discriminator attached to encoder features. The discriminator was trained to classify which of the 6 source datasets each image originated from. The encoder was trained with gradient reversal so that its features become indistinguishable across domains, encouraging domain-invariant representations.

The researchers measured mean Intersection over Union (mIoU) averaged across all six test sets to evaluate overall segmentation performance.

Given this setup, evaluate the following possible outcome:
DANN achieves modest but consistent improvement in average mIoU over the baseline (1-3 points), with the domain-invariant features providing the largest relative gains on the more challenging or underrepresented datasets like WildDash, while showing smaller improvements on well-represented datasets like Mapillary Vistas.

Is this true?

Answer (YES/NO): NO